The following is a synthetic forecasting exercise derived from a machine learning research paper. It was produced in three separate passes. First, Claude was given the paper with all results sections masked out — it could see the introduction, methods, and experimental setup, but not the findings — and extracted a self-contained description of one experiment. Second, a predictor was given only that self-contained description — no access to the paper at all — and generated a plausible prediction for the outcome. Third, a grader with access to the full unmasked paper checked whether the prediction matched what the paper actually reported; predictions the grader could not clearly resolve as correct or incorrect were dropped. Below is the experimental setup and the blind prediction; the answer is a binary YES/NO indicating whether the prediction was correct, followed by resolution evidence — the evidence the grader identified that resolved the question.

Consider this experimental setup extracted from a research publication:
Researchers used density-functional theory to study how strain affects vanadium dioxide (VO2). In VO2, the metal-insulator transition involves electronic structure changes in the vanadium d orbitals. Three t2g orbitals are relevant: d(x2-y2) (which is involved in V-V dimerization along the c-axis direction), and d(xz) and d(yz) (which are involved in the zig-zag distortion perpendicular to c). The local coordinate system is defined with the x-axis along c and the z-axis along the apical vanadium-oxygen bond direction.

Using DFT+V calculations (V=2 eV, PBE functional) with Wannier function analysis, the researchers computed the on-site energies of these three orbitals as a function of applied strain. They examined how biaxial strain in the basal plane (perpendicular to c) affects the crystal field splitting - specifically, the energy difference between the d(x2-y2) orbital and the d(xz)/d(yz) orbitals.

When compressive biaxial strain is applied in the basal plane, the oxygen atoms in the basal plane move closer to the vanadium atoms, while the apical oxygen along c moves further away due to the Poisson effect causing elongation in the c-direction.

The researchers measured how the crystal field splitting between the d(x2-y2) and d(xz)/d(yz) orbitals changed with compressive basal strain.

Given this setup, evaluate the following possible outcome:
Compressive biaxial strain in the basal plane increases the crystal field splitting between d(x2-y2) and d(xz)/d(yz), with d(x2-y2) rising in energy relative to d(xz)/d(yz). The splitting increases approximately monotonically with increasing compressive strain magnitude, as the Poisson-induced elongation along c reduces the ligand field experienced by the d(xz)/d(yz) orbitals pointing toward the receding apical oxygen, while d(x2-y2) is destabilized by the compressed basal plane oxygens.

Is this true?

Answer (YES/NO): NO